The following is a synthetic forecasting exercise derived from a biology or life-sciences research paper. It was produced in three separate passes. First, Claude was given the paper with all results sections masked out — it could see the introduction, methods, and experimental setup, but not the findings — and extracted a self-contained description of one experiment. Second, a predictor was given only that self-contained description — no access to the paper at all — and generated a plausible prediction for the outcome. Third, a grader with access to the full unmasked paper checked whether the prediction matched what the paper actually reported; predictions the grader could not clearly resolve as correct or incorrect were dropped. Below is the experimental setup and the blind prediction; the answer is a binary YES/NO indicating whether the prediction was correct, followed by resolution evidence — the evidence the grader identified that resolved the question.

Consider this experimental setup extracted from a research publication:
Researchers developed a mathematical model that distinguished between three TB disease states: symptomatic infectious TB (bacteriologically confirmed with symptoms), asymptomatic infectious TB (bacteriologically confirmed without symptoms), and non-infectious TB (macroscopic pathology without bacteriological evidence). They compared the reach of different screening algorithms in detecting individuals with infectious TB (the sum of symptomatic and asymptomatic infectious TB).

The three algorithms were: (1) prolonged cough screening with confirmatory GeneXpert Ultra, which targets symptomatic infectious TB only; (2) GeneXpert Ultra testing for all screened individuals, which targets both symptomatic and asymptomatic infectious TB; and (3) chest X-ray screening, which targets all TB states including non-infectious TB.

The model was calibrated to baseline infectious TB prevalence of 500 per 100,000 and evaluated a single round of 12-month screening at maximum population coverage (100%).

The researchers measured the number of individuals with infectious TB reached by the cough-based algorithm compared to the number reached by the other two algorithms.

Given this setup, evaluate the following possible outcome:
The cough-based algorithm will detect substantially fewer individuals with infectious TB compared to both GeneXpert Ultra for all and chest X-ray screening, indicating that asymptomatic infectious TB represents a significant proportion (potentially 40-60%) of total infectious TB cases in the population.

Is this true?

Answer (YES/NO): YES